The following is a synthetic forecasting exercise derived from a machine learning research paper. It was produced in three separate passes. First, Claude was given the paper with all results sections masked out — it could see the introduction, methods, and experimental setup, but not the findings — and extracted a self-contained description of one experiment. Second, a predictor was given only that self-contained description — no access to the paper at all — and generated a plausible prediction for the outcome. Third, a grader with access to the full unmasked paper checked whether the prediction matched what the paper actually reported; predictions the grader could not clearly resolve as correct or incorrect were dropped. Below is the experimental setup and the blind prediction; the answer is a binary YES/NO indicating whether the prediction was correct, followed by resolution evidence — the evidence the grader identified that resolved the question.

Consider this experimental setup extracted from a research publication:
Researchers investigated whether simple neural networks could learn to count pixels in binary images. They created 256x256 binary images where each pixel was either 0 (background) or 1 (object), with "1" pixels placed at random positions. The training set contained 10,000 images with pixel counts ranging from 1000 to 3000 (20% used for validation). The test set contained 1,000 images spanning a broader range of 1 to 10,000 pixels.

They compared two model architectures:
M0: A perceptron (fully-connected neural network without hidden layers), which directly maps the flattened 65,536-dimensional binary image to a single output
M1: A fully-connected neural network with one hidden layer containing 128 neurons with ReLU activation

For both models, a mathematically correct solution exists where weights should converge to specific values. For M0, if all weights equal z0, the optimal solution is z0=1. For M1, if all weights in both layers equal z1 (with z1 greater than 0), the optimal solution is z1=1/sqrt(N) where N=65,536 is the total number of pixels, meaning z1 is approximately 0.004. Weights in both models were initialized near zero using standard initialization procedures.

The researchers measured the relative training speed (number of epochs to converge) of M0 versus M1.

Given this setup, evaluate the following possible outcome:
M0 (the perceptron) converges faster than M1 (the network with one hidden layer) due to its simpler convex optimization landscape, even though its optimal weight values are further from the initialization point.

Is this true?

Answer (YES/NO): NO